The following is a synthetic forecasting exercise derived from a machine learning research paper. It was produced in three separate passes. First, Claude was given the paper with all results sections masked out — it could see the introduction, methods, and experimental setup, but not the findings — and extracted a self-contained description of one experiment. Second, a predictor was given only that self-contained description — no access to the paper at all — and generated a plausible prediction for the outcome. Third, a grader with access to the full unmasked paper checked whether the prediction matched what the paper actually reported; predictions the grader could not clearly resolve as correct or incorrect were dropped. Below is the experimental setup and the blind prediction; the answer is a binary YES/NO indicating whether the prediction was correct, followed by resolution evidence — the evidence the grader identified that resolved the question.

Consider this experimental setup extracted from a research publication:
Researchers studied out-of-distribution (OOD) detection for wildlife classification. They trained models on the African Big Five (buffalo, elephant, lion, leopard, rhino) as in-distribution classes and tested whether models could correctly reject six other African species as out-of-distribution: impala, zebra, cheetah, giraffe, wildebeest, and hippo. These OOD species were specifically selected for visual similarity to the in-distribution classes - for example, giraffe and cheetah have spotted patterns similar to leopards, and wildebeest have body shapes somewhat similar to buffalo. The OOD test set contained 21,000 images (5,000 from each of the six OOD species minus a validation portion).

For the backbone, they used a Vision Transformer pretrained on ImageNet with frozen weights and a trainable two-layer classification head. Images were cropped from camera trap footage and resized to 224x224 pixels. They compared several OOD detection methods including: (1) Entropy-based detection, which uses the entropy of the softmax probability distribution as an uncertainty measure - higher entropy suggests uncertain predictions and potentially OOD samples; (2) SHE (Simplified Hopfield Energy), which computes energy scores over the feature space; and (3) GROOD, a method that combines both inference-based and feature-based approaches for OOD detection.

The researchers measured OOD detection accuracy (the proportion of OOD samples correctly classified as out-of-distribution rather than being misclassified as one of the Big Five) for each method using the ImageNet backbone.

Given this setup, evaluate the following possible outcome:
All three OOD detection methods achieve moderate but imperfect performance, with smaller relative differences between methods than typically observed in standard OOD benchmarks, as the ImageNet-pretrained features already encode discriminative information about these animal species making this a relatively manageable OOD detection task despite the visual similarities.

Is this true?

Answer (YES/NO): NO